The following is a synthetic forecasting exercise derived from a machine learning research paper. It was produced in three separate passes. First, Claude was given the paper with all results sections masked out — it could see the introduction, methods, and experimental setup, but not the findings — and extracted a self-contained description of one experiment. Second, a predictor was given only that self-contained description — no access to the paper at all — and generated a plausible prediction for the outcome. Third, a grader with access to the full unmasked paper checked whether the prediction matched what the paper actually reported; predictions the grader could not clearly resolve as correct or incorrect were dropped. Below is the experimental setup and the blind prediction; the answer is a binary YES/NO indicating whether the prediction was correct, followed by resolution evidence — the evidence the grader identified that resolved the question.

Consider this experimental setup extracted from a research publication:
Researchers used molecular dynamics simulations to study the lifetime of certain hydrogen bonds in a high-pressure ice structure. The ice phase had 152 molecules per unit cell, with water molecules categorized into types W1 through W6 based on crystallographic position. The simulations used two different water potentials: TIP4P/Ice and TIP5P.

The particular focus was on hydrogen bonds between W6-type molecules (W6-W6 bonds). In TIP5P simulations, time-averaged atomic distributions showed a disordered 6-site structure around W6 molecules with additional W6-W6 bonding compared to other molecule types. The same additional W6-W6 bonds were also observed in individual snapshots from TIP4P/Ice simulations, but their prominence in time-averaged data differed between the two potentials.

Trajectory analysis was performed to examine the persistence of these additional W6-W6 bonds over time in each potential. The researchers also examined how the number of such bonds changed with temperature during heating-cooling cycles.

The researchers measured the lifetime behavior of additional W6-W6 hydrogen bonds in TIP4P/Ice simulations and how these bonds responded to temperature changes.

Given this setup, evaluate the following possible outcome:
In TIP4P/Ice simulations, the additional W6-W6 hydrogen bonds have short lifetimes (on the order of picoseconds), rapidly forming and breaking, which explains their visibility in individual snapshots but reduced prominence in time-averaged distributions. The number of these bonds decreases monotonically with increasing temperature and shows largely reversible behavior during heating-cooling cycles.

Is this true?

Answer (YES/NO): NO